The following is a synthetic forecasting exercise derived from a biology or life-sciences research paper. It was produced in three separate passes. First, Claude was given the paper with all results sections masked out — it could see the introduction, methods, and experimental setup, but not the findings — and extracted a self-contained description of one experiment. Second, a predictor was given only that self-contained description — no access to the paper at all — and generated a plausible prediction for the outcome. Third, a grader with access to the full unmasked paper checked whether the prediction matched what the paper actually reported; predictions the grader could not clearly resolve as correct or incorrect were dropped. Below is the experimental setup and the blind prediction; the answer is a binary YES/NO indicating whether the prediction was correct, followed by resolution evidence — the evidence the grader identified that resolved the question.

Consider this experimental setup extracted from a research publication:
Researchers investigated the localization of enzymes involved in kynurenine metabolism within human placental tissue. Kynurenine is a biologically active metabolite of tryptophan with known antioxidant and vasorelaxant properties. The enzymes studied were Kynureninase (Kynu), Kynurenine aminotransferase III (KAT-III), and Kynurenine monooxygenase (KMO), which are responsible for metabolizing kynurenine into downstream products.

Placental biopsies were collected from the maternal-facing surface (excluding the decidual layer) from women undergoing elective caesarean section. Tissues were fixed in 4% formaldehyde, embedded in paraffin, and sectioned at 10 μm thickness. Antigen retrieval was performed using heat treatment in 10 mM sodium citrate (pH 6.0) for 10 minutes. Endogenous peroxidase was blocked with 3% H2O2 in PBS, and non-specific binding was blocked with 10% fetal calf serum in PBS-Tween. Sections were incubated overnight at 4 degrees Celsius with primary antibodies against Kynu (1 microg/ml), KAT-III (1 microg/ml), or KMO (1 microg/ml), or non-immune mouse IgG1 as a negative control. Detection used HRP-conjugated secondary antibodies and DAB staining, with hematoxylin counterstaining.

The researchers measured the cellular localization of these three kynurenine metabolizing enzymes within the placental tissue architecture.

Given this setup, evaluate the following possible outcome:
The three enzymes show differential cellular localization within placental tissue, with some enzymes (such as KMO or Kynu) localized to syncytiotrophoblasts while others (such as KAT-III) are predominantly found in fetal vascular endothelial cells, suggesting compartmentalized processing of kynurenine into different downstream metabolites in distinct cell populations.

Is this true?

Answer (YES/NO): NO